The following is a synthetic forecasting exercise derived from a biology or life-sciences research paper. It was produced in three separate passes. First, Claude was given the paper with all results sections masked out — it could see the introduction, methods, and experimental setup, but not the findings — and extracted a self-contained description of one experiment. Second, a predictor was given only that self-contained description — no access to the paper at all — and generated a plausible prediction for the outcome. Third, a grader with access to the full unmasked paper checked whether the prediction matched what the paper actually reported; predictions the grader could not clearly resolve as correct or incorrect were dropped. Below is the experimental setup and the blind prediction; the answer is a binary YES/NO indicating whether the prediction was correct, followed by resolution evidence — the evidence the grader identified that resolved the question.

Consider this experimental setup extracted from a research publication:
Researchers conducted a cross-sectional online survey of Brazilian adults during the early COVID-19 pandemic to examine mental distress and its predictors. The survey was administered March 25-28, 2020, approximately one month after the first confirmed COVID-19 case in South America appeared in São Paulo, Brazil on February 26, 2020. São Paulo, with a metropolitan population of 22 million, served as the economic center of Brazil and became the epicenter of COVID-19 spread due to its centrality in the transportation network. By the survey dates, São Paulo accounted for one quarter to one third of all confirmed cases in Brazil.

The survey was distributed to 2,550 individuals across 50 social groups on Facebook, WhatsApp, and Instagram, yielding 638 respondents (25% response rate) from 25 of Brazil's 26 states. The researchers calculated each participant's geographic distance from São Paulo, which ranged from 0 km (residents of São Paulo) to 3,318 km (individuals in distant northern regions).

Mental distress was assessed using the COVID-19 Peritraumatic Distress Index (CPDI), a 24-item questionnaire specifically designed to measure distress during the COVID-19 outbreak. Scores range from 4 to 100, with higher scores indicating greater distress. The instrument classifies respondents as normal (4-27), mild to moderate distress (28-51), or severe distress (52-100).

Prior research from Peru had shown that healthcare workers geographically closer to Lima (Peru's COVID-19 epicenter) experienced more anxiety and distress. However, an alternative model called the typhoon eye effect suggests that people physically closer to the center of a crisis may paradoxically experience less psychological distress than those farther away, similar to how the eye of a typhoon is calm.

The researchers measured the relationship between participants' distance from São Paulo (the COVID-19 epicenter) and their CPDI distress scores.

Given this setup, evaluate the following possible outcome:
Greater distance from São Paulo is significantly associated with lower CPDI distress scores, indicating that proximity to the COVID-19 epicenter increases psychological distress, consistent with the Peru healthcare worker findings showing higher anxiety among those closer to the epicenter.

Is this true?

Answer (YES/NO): NO